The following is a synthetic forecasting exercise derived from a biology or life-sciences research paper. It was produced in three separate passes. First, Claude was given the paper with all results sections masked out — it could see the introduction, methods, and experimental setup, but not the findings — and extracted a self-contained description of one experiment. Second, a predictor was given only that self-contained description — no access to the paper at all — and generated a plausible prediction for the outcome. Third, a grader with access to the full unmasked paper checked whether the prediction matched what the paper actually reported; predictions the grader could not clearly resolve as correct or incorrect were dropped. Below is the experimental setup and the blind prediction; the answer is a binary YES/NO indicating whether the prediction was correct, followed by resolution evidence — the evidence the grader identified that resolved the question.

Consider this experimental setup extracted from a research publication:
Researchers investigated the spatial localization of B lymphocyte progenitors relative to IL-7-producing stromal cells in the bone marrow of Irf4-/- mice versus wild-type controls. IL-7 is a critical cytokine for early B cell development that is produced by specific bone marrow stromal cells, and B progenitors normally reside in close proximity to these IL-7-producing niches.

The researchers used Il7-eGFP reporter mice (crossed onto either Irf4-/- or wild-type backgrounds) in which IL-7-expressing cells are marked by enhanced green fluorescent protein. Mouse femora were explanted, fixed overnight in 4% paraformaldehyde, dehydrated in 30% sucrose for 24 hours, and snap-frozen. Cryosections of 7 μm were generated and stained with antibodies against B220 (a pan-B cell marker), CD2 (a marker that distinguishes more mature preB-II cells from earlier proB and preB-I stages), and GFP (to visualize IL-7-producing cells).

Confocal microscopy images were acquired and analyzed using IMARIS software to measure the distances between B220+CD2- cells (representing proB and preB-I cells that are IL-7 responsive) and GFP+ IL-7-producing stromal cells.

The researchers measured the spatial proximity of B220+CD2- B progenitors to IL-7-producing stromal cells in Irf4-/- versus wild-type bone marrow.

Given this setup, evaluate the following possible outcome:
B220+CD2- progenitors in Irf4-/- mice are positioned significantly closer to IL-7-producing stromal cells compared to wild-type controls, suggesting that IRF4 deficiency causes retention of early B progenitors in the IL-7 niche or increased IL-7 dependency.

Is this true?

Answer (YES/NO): NO